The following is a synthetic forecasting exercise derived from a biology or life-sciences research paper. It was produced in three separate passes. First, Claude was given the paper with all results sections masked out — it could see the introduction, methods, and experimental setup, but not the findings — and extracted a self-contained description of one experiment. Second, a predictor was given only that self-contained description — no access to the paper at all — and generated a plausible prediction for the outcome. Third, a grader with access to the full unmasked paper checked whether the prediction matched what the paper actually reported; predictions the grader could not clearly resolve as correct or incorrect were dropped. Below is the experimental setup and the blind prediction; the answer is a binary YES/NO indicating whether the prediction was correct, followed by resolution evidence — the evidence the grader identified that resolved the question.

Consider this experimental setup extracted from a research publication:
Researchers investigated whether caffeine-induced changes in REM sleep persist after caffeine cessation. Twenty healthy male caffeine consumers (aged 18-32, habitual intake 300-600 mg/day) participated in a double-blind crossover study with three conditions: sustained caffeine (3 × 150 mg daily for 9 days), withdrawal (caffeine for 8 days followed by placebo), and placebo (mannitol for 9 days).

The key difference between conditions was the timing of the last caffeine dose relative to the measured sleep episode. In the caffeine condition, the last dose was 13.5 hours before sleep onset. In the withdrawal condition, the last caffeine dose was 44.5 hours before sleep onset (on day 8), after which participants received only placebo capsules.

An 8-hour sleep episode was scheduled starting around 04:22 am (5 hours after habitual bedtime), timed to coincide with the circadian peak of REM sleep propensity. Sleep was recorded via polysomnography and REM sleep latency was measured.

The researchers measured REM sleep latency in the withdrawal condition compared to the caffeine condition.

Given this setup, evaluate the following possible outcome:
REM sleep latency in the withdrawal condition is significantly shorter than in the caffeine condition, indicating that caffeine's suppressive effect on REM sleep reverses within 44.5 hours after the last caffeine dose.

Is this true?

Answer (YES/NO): YES